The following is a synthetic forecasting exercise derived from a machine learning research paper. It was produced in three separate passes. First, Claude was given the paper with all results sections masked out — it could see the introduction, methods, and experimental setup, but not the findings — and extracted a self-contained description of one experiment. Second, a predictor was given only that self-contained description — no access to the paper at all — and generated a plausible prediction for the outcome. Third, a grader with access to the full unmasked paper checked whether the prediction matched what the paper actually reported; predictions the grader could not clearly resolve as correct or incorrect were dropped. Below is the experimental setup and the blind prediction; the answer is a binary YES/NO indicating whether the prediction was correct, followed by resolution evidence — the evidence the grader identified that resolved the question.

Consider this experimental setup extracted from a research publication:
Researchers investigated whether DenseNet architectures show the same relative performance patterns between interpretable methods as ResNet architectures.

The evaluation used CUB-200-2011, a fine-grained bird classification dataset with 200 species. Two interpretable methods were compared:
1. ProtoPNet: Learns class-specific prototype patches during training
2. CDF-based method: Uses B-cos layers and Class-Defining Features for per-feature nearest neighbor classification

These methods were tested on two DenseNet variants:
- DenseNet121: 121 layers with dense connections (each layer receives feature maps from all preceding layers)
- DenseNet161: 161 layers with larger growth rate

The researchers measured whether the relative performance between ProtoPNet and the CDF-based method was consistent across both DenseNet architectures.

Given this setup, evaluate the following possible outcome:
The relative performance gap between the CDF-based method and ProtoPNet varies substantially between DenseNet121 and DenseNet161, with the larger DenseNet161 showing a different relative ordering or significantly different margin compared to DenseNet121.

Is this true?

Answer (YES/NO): YES